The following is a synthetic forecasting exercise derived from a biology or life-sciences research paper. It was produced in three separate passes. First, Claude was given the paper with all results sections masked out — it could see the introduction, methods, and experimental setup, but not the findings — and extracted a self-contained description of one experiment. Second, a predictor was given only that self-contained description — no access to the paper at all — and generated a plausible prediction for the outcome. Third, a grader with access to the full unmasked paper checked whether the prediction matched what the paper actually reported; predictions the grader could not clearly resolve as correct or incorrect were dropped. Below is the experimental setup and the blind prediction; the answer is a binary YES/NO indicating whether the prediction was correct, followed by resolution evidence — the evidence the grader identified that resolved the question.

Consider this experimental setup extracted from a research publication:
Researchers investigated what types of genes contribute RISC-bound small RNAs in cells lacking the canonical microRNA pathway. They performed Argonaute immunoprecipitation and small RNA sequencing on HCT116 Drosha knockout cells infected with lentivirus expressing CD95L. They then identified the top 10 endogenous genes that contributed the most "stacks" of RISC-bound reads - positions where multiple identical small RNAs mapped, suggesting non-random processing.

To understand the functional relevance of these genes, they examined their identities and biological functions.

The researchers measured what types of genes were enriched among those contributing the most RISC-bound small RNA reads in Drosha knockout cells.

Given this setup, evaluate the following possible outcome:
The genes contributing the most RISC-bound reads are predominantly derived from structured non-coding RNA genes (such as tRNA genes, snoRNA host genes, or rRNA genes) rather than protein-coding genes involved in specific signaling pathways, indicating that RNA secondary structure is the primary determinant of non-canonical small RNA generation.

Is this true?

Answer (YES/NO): NO